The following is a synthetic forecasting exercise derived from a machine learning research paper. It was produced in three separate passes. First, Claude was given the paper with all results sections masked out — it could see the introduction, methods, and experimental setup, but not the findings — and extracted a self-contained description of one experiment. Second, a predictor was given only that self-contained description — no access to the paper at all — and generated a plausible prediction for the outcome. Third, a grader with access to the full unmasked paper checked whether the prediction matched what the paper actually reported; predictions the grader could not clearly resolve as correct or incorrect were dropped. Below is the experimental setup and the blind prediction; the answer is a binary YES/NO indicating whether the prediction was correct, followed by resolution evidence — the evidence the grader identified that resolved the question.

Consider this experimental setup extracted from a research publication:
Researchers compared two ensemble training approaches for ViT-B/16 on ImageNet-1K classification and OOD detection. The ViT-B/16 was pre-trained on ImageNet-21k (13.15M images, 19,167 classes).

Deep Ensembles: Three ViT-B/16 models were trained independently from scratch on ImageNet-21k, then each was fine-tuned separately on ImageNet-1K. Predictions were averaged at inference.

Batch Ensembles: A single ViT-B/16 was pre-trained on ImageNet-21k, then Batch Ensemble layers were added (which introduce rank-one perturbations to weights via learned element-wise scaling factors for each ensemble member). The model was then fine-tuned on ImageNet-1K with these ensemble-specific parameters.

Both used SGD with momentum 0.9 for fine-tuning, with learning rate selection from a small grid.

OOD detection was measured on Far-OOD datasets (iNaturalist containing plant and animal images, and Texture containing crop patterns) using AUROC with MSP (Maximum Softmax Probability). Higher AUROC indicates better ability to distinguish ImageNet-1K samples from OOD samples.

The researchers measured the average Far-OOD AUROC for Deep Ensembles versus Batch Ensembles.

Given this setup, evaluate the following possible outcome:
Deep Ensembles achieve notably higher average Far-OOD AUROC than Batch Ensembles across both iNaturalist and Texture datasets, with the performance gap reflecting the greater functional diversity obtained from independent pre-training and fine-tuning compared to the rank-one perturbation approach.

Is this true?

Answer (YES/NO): NO